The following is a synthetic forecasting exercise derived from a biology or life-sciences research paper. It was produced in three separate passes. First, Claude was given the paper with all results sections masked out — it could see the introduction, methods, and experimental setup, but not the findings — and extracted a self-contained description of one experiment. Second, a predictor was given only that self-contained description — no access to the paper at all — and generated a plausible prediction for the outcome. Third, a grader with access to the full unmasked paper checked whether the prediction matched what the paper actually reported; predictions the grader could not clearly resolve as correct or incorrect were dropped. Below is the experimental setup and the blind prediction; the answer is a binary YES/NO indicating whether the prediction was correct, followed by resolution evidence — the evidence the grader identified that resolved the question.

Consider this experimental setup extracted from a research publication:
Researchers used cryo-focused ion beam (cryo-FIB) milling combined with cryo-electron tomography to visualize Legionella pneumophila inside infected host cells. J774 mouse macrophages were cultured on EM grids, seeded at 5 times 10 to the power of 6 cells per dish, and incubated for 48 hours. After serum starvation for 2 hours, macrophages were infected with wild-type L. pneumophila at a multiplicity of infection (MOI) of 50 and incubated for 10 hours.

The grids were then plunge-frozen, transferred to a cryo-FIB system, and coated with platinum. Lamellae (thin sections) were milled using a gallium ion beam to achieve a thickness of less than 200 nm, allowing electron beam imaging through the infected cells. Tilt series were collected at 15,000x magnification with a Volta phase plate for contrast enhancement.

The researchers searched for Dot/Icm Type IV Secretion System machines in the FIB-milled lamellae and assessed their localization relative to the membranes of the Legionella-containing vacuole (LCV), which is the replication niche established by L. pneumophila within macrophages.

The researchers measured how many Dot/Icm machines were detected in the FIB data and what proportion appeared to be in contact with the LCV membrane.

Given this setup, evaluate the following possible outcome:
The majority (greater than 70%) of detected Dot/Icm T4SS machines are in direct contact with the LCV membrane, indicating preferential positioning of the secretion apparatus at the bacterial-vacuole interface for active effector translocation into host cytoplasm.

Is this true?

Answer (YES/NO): NO